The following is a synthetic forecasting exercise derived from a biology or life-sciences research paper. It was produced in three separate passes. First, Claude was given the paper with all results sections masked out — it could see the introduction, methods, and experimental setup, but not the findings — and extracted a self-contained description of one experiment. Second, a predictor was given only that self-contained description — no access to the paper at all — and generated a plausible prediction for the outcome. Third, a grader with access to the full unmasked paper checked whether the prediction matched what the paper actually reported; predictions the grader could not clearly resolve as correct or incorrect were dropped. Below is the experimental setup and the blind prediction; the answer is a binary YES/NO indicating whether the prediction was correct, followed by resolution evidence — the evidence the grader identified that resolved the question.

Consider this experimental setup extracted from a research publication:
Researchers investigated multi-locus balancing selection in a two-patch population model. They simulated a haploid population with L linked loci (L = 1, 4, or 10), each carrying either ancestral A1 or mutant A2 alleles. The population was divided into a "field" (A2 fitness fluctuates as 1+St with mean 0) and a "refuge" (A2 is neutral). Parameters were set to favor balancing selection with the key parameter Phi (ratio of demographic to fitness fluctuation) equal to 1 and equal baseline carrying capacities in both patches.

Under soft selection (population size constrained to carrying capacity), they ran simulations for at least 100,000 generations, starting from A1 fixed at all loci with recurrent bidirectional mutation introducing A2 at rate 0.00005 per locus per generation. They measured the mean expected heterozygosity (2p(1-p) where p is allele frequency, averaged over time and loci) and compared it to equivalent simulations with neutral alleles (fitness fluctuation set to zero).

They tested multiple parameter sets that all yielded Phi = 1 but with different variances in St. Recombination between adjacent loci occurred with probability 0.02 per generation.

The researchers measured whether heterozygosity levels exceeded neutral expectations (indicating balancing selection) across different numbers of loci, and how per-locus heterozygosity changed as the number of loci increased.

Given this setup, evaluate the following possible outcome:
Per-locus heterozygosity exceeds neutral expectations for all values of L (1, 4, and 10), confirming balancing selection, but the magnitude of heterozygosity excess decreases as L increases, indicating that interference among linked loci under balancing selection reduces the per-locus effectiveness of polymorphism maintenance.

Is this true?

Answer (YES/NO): YES